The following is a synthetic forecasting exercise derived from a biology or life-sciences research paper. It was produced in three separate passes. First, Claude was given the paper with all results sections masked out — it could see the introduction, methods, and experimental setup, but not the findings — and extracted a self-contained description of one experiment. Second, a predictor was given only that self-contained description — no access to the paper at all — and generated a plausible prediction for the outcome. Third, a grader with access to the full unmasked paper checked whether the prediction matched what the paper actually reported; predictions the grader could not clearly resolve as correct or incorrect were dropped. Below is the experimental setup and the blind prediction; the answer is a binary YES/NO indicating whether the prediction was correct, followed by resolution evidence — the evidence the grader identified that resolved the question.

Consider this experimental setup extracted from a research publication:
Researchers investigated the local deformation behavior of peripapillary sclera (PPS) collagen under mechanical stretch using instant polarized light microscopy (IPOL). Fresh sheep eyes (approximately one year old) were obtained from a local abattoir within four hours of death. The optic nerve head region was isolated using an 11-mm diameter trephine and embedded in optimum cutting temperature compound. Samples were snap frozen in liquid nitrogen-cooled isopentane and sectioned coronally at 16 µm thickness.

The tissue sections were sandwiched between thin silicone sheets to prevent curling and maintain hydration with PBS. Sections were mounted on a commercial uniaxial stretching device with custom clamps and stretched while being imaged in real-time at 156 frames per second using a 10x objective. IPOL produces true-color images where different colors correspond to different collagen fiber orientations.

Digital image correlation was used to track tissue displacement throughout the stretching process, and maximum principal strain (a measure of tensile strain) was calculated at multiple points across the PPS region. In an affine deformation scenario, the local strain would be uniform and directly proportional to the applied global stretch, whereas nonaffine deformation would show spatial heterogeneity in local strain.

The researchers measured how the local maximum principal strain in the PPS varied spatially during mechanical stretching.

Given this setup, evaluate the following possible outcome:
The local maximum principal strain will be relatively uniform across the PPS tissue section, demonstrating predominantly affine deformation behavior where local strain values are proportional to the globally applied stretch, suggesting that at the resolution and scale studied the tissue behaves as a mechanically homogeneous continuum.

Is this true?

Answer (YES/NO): NO